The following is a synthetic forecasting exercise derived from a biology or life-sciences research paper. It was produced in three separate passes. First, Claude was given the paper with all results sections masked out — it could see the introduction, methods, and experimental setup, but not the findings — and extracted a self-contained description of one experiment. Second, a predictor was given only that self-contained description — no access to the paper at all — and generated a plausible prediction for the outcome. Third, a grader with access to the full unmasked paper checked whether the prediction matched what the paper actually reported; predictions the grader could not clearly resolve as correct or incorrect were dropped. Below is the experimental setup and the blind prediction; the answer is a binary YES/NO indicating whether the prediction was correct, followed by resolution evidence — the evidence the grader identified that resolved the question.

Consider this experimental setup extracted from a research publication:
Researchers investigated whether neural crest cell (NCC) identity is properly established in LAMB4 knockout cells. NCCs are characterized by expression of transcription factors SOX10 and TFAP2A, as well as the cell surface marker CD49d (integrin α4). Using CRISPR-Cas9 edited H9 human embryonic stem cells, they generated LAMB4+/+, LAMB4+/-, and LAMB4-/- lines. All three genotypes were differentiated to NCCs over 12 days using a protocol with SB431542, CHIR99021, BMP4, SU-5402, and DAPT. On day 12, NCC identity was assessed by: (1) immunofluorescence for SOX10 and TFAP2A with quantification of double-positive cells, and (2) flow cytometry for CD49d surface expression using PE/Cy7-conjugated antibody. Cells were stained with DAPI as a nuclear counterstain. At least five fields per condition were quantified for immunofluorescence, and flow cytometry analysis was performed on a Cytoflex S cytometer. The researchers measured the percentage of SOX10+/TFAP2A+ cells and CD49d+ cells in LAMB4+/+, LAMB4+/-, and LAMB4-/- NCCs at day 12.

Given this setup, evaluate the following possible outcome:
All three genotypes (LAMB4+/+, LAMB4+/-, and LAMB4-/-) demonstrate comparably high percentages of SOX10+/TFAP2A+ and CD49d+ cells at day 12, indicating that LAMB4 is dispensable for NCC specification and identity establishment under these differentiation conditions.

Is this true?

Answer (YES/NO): YES